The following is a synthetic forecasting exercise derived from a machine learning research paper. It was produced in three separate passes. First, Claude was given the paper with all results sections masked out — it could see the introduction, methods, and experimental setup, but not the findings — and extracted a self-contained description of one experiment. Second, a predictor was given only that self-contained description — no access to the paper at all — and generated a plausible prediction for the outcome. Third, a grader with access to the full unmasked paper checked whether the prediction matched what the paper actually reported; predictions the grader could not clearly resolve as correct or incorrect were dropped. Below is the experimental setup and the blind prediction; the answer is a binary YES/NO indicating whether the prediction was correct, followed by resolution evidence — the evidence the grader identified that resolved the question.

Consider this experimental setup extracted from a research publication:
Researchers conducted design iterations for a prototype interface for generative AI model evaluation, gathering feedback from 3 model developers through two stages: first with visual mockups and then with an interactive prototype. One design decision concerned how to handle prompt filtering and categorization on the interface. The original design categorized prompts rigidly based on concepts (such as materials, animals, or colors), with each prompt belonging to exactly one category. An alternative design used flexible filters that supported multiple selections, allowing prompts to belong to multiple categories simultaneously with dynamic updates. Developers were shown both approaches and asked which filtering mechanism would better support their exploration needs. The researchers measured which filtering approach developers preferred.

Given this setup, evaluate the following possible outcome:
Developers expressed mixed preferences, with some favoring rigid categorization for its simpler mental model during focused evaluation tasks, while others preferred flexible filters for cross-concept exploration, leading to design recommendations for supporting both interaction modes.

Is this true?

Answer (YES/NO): NO